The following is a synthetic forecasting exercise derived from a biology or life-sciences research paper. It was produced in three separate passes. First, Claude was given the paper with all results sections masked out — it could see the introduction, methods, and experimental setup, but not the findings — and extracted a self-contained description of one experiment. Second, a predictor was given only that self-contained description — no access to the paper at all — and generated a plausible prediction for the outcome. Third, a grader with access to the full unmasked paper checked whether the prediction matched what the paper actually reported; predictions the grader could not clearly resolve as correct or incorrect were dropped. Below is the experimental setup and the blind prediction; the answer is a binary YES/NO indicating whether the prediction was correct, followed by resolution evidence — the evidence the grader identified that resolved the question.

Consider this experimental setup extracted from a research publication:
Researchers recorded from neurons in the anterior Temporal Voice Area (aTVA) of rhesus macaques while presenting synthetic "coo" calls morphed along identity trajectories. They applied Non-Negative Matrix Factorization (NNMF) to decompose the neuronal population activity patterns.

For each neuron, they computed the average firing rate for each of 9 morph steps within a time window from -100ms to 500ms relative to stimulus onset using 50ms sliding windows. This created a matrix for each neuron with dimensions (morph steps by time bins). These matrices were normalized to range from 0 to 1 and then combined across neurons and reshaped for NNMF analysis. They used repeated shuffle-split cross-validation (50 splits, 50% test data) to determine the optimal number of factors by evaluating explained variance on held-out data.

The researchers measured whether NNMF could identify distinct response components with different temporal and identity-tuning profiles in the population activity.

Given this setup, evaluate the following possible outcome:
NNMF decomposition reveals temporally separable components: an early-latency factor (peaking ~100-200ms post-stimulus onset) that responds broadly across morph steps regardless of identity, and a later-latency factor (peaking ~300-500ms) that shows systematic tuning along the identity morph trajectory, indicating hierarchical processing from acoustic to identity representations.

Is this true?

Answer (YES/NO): NO